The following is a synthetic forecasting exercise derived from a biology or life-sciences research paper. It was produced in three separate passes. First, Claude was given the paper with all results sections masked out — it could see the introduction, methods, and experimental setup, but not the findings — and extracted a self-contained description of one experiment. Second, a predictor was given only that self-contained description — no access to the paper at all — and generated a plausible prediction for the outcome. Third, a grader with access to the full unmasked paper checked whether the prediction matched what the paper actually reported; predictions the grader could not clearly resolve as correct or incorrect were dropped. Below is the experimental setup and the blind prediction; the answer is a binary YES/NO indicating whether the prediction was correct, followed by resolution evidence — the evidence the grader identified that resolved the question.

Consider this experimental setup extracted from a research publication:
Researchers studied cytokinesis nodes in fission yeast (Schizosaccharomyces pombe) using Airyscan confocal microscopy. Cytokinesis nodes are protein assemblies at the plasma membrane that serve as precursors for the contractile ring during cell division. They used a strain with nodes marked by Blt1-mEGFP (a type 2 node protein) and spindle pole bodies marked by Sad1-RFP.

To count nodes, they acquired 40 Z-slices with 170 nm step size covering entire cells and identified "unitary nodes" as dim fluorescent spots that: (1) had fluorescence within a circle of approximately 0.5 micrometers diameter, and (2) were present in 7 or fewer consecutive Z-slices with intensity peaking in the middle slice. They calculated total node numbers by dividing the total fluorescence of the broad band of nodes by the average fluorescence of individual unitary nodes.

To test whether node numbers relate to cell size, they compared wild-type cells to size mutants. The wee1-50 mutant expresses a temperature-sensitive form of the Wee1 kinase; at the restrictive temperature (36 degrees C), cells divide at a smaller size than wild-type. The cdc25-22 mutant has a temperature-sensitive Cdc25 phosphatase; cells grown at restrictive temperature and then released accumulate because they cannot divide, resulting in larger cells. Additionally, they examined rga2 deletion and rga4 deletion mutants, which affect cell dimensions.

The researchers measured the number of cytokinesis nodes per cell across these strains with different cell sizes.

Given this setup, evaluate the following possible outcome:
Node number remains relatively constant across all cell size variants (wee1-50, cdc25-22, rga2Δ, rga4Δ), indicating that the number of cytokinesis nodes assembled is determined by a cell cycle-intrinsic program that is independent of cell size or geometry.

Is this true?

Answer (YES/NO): NO